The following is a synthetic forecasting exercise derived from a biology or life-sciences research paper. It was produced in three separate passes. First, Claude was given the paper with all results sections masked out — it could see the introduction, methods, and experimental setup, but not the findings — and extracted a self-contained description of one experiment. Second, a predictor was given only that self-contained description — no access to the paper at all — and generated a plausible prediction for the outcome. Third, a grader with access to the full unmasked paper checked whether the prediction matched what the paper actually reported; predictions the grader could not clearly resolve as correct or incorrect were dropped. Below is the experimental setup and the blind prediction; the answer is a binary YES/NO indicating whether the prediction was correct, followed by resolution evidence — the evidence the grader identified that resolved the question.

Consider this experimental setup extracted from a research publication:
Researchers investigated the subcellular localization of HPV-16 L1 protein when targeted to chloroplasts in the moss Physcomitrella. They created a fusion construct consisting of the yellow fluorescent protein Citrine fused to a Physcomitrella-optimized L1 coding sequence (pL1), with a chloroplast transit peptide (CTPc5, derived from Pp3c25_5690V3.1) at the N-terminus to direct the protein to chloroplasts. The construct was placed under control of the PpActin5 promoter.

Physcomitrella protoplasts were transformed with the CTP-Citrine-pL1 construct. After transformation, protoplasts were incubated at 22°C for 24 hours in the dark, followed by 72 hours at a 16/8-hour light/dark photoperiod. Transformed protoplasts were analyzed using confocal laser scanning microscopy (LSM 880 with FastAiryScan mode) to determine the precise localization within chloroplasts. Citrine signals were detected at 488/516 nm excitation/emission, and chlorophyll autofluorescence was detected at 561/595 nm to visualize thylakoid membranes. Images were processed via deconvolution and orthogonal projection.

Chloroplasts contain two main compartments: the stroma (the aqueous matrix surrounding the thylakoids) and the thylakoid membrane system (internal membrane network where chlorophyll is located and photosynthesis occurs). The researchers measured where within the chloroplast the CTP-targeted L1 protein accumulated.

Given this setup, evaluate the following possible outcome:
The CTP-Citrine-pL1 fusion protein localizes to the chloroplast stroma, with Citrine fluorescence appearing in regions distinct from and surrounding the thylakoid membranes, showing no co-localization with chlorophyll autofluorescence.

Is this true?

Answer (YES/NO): YES